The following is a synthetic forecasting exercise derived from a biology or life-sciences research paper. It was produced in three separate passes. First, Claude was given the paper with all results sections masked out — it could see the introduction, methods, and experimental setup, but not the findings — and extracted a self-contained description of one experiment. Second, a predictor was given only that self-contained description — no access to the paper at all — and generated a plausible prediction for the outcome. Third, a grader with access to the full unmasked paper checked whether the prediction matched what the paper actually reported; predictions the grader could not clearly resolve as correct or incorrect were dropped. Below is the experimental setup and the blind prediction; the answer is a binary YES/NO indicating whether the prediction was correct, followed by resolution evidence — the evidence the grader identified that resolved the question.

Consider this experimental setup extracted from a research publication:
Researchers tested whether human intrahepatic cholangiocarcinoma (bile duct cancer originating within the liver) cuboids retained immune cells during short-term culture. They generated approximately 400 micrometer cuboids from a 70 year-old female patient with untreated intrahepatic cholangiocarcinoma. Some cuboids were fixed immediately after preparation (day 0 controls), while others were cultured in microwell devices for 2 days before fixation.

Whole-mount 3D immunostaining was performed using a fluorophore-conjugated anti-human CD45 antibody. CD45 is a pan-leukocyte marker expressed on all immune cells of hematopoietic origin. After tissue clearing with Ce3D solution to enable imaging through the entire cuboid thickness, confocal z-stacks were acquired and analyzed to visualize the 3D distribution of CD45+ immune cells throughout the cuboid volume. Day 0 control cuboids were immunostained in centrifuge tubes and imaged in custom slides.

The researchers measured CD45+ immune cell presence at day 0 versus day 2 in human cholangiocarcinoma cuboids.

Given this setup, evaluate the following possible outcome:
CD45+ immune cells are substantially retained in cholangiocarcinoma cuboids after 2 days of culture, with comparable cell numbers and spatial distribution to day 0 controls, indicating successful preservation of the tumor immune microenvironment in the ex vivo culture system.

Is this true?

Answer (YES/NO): YES